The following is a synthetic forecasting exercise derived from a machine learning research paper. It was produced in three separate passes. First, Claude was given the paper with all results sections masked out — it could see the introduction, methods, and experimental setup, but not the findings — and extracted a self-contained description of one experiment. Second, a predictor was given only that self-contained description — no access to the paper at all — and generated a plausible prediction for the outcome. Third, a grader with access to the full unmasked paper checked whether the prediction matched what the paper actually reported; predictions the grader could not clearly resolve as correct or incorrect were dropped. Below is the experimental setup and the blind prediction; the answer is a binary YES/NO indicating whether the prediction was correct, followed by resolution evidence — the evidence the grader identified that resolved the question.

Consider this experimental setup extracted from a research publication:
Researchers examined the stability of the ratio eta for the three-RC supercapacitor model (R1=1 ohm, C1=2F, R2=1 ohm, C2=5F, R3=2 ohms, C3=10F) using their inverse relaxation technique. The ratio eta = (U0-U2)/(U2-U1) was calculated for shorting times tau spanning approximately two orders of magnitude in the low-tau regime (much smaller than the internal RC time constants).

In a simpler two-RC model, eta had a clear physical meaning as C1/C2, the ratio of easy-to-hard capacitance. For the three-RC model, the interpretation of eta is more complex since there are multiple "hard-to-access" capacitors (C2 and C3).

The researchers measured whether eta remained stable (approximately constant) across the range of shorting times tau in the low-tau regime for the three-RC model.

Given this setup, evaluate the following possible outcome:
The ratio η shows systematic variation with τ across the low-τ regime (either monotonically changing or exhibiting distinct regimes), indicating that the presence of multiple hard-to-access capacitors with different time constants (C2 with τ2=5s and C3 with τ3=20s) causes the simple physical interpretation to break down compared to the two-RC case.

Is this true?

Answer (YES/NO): NO